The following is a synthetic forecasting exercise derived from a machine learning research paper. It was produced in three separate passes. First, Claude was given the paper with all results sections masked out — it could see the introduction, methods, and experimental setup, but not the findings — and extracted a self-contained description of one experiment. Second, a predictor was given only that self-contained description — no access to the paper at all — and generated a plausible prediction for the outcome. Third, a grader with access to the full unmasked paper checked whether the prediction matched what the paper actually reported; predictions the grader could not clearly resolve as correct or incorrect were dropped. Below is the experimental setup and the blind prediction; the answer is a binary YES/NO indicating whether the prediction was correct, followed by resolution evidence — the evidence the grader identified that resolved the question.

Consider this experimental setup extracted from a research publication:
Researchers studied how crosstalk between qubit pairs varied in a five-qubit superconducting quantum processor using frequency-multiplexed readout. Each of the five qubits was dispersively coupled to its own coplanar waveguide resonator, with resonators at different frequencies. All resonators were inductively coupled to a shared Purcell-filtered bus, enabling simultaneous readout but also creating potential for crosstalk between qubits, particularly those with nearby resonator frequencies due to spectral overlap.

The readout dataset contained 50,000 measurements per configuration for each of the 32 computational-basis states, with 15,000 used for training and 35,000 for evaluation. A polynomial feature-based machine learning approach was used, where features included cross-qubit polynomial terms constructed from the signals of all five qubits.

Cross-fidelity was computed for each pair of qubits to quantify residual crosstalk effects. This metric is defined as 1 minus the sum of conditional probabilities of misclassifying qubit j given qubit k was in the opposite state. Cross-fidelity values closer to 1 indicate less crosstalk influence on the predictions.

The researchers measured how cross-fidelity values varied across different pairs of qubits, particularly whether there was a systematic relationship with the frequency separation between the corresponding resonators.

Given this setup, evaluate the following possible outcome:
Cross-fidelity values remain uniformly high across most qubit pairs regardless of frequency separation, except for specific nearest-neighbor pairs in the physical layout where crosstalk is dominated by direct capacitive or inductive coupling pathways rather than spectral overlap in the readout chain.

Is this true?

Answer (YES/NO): NO